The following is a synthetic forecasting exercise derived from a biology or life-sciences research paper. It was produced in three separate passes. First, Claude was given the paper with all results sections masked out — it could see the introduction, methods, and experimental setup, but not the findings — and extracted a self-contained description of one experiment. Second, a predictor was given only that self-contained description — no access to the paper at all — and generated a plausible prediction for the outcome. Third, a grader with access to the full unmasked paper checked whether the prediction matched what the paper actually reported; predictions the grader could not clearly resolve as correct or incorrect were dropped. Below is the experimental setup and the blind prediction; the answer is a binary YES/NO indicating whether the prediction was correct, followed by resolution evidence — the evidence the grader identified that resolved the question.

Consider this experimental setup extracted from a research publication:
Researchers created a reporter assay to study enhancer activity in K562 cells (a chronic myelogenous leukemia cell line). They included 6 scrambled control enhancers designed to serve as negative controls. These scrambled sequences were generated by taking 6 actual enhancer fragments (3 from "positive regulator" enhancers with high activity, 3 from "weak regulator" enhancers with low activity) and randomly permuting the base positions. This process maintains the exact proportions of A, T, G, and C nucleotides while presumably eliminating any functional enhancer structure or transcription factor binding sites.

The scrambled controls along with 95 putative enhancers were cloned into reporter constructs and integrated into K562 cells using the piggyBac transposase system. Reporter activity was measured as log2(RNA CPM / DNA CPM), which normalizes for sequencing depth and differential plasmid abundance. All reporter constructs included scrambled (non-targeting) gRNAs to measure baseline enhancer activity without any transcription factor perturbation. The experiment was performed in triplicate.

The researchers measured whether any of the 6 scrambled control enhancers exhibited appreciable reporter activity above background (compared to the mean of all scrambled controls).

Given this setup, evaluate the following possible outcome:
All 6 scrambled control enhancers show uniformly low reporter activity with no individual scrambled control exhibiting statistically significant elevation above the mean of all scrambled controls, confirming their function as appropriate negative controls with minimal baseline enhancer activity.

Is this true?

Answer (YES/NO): NO